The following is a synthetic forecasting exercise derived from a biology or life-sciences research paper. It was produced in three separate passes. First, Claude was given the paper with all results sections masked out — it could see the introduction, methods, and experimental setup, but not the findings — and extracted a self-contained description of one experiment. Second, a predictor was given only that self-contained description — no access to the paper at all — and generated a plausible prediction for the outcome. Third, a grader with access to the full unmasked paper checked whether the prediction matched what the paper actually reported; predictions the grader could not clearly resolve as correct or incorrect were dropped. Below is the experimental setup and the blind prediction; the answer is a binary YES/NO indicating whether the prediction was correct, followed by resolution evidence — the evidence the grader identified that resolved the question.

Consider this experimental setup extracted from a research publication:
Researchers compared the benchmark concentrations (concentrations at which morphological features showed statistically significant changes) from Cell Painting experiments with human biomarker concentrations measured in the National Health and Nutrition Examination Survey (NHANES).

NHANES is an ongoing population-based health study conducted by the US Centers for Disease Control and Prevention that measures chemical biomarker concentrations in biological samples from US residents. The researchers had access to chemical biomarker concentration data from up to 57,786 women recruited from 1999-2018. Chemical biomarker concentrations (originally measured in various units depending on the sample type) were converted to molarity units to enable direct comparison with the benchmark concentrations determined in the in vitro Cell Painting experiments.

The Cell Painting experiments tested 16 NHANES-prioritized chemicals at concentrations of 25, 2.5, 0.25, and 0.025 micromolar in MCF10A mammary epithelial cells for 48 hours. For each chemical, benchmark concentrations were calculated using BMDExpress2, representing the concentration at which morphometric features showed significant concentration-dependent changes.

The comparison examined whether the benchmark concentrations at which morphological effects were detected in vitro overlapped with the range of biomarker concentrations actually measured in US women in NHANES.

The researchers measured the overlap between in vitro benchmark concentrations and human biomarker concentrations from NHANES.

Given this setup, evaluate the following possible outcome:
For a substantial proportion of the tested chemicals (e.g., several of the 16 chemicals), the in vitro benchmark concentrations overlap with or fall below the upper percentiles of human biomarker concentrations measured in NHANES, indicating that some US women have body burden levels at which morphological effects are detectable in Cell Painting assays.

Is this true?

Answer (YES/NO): YES